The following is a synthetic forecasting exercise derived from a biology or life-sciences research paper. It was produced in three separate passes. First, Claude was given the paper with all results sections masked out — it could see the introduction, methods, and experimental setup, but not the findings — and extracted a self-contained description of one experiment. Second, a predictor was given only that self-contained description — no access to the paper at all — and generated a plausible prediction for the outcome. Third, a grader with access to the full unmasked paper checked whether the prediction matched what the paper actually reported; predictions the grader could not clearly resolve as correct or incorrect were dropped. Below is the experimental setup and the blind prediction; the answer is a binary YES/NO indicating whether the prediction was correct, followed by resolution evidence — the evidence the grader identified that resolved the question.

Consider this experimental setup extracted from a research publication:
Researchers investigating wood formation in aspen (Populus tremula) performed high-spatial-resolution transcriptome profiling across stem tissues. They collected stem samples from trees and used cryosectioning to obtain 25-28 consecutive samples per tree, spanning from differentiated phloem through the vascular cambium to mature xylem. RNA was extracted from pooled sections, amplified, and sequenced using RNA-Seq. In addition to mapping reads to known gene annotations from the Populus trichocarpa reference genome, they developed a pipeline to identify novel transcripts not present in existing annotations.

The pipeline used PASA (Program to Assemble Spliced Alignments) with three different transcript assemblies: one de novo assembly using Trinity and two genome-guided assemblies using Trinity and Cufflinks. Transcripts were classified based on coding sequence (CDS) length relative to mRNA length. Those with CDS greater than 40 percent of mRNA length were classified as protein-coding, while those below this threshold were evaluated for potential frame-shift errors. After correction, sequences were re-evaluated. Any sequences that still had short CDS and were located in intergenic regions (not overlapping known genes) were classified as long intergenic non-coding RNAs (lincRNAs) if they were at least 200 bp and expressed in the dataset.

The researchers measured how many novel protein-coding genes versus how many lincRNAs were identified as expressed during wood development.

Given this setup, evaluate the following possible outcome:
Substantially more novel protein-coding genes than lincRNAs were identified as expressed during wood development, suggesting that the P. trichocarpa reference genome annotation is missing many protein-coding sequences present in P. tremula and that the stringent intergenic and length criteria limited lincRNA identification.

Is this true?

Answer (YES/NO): NO